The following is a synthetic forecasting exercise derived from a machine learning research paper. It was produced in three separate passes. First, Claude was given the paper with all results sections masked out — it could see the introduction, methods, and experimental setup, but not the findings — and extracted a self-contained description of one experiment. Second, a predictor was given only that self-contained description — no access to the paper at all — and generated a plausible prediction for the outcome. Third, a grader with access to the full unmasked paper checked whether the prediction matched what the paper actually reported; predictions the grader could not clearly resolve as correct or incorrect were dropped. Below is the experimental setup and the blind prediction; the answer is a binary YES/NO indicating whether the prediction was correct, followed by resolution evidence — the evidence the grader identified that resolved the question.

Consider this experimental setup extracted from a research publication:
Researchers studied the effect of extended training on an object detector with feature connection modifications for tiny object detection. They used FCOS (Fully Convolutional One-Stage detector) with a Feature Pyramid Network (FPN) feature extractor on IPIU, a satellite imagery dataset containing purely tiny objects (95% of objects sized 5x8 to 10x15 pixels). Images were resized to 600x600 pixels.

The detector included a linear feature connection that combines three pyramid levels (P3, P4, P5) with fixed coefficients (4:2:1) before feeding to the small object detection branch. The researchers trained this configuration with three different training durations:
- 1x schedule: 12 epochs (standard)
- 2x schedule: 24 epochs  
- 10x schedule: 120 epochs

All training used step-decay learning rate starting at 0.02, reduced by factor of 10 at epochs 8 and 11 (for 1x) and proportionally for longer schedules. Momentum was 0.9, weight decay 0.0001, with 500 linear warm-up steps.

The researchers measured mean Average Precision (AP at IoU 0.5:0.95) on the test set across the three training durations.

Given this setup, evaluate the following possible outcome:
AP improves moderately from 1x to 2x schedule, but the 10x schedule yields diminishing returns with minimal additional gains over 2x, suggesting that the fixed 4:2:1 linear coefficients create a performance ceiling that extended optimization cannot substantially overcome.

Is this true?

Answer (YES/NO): NO